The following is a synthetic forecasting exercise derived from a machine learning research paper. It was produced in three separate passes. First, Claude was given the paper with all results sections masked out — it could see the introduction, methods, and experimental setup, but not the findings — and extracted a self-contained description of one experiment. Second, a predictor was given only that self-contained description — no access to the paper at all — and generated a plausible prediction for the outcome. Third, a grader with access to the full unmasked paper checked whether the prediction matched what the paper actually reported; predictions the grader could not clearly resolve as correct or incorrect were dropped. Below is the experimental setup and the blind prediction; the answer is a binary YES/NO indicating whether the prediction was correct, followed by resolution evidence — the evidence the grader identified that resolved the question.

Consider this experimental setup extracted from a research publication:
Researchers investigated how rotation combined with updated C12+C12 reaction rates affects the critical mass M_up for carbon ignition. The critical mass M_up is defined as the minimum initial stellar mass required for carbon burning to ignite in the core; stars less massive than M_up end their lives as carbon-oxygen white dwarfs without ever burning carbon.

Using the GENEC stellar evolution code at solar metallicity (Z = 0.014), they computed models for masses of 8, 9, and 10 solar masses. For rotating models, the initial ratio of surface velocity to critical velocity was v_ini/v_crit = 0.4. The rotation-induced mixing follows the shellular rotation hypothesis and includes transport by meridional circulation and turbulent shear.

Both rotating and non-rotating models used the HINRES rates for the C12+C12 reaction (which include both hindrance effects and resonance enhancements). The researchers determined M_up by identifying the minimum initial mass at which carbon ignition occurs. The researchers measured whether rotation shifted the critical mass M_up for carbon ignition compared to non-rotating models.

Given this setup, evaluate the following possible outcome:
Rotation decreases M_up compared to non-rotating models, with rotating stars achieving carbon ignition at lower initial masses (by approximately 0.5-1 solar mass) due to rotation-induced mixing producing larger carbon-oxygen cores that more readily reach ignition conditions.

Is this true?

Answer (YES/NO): YES